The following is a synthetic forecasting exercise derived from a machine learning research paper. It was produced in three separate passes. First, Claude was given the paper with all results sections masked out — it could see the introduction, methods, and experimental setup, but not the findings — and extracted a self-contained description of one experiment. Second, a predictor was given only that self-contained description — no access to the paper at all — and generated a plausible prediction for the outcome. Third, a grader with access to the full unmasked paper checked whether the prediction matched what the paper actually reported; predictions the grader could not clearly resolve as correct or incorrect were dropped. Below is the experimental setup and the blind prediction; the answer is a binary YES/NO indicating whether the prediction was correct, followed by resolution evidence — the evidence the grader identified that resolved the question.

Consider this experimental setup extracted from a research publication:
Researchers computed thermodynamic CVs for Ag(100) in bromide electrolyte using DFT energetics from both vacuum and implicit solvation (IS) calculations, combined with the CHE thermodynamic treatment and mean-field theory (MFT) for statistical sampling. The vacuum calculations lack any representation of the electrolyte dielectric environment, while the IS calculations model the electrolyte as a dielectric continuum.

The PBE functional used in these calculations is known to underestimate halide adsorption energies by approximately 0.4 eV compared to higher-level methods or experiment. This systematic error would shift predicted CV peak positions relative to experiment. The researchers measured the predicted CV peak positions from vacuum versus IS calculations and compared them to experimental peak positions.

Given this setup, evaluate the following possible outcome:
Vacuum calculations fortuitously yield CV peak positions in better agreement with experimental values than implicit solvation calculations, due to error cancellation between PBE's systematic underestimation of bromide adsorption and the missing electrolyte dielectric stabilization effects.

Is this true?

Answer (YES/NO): NO